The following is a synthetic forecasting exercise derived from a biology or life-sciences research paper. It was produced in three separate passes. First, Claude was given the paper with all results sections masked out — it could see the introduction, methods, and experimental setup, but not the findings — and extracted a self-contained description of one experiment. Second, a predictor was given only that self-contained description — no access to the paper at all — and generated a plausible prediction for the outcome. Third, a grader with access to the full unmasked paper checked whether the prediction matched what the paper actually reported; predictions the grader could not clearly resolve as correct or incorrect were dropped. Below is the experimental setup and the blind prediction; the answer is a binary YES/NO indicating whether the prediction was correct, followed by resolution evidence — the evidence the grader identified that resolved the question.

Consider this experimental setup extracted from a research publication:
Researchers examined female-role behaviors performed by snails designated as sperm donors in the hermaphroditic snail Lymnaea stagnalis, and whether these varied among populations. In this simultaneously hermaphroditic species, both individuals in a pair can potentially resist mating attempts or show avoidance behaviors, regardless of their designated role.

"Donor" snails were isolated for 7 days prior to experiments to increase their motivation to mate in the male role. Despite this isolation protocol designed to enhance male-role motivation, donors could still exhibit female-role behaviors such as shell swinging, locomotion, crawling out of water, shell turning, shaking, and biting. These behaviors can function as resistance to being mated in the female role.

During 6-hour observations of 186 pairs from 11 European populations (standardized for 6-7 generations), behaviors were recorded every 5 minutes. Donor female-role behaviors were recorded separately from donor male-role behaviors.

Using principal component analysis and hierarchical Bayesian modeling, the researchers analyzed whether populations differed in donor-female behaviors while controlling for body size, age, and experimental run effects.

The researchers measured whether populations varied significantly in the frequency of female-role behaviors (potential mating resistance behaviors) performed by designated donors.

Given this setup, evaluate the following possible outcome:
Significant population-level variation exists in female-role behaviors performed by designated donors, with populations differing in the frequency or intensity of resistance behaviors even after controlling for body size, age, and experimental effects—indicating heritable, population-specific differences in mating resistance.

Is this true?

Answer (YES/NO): YES